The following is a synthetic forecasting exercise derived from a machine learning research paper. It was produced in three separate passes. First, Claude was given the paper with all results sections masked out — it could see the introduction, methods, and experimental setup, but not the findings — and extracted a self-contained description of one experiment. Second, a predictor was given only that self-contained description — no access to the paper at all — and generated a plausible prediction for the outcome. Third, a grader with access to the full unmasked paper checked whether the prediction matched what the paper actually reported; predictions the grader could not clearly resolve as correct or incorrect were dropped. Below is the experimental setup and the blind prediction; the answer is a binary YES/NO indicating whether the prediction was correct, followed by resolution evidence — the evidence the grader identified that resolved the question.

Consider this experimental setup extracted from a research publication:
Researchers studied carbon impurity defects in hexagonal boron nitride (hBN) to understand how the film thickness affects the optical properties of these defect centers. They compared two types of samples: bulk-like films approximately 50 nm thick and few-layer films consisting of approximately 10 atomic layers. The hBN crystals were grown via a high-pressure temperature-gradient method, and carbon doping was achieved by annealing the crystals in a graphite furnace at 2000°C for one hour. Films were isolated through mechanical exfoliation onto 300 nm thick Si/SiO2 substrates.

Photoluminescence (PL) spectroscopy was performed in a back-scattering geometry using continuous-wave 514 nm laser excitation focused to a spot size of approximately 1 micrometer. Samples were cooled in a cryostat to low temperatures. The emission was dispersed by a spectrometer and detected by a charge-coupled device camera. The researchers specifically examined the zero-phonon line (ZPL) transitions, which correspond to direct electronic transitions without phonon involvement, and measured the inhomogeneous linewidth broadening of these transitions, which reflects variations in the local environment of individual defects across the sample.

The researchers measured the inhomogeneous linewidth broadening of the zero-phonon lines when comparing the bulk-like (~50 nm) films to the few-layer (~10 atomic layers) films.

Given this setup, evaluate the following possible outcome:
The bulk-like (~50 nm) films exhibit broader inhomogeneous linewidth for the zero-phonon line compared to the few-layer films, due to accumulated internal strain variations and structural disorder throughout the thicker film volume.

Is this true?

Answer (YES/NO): YES